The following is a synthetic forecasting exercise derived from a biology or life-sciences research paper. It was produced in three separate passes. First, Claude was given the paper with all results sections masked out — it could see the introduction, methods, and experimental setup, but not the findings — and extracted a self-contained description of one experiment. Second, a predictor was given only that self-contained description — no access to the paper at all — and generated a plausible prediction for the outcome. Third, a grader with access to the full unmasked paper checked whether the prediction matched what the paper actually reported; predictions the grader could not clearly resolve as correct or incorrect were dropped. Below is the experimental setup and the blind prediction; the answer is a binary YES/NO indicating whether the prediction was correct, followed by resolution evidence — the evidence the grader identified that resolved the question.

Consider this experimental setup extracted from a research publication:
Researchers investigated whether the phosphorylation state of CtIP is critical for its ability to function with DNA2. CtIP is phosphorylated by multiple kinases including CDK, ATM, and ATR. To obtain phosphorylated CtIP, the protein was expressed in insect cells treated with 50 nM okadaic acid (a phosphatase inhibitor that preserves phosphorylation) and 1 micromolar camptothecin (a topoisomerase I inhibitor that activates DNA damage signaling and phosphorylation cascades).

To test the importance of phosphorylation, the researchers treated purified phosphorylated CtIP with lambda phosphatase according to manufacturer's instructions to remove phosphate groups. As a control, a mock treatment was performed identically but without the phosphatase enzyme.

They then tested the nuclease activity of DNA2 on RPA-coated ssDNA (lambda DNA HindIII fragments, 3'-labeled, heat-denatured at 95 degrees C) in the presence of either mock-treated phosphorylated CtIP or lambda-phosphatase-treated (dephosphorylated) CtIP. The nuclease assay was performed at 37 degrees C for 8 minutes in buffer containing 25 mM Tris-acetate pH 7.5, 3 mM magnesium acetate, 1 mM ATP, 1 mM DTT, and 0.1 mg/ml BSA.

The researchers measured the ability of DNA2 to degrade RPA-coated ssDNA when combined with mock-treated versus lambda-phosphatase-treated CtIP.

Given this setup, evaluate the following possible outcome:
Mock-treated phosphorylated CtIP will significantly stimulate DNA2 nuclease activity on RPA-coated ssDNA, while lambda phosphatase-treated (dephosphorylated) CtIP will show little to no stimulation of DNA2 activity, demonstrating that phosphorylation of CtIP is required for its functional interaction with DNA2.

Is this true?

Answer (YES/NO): YES